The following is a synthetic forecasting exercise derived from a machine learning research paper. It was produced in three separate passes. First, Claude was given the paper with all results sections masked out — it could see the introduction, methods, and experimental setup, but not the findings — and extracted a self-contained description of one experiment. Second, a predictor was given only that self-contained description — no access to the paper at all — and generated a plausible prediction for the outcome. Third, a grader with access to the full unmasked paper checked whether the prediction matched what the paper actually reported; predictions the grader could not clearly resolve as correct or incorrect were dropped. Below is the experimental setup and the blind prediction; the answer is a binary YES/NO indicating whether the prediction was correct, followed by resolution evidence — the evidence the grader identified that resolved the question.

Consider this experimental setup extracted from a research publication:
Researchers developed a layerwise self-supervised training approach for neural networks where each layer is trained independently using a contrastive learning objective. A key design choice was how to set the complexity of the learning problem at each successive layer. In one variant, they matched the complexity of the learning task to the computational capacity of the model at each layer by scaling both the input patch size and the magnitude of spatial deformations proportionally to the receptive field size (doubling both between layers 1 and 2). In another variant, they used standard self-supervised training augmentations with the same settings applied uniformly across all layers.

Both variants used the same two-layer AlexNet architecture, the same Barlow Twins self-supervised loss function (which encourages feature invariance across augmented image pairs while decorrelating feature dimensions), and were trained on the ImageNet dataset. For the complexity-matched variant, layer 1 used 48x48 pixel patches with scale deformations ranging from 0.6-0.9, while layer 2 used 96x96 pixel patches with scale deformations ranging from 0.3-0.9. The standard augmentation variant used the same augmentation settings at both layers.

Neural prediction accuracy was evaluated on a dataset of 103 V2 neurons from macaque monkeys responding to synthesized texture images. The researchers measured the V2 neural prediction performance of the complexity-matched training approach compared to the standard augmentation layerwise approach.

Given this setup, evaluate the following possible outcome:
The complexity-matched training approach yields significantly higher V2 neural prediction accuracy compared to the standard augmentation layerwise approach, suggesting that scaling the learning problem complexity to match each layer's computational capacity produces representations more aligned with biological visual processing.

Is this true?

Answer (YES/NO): YES